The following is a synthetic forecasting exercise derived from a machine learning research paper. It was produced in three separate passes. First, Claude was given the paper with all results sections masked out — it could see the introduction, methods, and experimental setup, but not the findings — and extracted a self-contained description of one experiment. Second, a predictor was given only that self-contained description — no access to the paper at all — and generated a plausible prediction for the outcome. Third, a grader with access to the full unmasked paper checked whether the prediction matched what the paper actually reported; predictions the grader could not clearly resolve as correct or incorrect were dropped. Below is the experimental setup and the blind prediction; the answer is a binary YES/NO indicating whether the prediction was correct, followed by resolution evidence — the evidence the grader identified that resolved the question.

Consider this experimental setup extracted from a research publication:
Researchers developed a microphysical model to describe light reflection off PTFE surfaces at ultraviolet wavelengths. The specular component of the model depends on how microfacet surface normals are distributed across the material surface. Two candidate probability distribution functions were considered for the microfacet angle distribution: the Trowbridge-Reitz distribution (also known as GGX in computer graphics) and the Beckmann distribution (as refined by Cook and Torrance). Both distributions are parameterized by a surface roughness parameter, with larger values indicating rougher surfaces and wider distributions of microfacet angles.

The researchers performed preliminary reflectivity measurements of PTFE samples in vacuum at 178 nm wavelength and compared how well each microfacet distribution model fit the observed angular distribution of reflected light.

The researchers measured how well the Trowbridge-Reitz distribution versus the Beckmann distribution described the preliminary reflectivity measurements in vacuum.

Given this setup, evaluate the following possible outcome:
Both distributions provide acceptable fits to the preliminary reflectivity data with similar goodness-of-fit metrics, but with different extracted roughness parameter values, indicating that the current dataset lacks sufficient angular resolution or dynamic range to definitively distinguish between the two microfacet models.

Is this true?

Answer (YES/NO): NO